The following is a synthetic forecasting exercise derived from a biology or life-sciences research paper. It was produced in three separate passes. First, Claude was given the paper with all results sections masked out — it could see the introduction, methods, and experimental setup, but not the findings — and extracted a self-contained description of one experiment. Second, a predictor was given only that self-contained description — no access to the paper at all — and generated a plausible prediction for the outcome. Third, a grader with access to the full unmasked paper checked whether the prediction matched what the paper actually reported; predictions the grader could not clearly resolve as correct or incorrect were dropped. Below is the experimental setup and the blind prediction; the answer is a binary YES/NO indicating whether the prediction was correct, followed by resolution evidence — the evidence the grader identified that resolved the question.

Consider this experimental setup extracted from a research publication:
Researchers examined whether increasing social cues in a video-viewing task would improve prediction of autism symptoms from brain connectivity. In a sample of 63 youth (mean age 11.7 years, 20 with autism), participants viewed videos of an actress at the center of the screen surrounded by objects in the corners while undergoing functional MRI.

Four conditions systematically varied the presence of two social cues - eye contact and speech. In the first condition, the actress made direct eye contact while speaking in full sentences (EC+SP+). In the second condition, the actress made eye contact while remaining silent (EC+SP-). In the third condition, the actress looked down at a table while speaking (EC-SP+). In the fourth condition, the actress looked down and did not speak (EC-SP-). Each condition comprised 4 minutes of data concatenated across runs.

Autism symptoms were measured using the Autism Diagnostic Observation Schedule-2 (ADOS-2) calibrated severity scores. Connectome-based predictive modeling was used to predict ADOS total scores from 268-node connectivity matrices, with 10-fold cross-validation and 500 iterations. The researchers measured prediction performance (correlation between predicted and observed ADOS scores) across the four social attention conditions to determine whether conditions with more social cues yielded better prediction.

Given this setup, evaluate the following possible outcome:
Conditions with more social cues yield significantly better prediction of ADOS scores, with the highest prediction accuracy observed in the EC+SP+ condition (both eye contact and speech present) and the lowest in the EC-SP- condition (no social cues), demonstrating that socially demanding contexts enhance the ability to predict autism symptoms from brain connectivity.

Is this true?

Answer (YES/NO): NO